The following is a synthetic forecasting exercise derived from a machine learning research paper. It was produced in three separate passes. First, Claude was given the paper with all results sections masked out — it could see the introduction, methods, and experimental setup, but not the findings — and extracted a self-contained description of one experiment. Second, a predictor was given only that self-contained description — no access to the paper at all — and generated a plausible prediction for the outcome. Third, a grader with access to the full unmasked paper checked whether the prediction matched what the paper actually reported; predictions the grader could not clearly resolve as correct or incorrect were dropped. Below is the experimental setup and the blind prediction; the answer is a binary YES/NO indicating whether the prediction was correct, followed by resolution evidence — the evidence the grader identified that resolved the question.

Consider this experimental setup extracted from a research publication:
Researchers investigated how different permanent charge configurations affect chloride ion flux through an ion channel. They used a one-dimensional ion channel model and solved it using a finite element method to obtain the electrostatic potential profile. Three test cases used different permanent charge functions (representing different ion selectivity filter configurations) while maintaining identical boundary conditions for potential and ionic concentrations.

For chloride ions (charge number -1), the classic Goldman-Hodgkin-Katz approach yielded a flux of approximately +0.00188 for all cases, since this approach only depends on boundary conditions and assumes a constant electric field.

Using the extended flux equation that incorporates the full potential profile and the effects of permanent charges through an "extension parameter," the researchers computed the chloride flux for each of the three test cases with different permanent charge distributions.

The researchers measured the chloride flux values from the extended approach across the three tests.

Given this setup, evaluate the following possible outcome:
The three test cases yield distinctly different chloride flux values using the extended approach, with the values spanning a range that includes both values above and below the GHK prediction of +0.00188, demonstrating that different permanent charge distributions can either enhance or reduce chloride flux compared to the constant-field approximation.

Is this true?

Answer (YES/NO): YES